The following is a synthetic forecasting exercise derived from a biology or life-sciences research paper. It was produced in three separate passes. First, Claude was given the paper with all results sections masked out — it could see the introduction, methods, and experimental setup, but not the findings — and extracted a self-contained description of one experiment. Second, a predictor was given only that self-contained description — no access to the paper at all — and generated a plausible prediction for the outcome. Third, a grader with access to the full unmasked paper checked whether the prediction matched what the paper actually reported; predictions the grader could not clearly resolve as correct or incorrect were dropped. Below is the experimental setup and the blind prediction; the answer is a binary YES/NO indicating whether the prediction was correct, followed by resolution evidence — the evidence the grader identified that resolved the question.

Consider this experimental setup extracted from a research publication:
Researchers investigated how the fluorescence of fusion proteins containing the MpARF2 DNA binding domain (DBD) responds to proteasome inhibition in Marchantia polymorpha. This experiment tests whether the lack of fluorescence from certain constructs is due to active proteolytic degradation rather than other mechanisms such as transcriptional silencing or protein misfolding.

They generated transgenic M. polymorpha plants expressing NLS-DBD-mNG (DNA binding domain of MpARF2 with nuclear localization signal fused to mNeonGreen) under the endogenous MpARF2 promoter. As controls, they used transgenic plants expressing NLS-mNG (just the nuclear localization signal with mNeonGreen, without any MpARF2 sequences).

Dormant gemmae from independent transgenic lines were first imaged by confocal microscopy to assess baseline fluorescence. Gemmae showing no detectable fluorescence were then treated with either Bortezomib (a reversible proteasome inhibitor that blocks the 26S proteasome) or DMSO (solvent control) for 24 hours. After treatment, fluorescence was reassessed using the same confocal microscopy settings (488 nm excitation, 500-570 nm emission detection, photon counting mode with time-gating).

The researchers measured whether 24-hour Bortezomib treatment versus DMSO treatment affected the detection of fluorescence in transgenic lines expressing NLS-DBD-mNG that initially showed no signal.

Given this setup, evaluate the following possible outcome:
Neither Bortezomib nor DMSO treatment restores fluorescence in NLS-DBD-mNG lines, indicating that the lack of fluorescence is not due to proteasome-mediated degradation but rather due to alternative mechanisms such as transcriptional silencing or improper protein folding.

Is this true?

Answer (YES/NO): NO